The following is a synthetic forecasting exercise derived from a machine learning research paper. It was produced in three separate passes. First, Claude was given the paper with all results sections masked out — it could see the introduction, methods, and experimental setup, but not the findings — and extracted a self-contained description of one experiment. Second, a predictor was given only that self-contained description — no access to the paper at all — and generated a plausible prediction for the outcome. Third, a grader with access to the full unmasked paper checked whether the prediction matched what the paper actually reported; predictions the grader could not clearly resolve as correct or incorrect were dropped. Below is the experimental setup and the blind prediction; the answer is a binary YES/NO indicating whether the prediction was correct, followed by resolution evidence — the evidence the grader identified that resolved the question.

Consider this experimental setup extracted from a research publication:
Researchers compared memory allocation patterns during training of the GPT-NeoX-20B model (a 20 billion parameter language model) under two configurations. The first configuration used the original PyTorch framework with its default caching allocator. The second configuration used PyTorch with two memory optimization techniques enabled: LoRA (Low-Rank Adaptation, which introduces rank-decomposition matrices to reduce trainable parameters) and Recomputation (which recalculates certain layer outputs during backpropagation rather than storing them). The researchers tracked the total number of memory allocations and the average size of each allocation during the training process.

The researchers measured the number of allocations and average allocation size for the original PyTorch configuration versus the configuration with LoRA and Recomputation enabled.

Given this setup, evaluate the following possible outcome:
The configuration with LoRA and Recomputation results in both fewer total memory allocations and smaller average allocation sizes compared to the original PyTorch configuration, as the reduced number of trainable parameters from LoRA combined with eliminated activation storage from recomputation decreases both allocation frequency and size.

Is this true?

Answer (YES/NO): NO